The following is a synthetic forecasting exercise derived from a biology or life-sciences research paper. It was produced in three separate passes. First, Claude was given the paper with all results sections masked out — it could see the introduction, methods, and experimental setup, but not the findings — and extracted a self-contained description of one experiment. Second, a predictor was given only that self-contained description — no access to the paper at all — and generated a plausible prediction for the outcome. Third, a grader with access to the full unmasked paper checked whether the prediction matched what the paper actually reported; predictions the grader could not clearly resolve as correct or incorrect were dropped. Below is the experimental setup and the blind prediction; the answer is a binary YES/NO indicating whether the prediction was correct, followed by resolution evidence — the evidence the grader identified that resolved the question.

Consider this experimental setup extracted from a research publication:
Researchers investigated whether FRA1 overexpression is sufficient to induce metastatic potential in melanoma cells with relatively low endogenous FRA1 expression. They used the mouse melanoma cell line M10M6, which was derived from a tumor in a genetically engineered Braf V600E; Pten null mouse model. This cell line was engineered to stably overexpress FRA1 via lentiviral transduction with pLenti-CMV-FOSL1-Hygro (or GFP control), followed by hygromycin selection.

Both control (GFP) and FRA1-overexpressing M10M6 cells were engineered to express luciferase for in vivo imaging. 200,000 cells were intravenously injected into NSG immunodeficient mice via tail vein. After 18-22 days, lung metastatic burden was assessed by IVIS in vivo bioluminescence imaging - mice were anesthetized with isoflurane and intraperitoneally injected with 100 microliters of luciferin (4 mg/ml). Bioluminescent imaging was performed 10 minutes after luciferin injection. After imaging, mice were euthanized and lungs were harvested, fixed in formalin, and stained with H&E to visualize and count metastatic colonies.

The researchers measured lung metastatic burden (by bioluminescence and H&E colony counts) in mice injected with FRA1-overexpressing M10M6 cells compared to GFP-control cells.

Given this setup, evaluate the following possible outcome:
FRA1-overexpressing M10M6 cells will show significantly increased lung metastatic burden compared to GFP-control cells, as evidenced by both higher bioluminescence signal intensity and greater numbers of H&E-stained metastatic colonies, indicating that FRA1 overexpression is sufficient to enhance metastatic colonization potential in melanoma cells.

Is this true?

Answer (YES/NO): YES